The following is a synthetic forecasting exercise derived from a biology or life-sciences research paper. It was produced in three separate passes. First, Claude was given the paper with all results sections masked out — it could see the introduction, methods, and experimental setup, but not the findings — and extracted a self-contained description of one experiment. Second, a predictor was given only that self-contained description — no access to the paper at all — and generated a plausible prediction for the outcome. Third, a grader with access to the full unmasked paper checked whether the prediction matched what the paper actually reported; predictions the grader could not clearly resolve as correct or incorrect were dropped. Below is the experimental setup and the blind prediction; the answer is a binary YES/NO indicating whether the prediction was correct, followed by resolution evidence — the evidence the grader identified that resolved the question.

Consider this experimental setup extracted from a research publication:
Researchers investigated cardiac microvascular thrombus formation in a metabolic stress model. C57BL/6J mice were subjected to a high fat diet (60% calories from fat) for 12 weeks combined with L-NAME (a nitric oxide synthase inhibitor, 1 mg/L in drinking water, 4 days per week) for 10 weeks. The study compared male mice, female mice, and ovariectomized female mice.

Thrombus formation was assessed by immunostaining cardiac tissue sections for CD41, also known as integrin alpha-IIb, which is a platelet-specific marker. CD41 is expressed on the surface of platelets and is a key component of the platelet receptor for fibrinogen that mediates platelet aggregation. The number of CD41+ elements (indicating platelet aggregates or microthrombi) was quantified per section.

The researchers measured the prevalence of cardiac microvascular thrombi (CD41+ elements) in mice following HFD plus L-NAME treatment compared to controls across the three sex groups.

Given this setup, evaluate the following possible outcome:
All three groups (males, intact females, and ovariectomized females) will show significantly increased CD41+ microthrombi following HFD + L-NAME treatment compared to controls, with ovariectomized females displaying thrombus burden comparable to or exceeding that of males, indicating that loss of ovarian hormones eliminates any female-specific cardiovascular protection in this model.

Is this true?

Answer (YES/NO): NO